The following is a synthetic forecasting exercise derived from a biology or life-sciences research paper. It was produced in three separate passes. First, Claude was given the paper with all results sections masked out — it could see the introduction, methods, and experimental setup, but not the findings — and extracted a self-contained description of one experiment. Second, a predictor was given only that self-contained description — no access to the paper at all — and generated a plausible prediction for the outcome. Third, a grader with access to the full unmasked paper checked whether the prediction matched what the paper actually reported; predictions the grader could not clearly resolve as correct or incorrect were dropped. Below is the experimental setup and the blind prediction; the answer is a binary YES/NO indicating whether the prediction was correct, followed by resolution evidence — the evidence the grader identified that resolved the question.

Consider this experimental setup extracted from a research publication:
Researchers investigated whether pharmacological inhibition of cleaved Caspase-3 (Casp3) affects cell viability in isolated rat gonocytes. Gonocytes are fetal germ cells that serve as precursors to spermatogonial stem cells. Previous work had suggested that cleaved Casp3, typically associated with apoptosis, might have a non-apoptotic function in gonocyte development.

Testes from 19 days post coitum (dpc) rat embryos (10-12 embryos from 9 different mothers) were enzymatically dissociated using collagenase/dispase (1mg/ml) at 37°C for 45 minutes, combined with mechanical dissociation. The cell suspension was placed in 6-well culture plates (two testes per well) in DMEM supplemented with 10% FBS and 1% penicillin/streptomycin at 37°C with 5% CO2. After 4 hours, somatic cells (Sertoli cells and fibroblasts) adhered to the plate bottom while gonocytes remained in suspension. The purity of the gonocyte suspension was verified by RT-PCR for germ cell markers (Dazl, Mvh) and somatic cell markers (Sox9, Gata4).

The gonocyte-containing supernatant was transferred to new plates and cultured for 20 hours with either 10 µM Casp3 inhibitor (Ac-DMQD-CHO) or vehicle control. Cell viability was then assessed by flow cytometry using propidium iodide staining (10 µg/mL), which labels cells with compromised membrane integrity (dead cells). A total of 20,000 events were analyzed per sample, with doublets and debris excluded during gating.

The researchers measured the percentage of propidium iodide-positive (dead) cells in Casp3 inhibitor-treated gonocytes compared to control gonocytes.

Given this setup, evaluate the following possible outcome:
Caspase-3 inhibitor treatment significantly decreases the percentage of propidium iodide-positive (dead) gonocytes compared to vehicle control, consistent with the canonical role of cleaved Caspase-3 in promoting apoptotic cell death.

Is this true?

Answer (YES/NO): NO